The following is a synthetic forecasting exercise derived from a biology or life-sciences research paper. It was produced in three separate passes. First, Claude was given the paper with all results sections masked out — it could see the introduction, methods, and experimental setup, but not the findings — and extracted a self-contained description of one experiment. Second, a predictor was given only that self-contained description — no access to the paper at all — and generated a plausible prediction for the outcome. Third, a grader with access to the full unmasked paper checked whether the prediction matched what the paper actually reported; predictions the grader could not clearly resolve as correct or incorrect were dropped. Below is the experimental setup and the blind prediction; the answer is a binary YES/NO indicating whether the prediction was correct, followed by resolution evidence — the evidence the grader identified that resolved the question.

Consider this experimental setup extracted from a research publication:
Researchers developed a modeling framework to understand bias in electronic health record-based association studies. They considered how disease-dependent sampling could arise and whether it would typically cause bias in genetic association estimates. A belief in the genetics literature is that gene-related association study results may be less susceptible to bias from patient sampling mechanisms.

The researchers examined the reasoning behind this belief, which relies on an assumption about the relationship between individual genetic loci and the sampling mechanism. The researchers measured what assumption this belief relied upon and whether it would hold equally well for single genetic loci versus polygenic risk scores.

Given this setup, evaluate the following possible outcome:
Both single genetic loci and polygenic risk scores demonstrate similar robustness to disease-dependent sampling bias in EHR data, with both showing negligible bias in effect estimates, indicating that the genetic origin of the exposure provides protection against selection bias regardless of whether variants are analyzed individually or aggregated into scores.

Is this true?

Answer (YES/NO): NO